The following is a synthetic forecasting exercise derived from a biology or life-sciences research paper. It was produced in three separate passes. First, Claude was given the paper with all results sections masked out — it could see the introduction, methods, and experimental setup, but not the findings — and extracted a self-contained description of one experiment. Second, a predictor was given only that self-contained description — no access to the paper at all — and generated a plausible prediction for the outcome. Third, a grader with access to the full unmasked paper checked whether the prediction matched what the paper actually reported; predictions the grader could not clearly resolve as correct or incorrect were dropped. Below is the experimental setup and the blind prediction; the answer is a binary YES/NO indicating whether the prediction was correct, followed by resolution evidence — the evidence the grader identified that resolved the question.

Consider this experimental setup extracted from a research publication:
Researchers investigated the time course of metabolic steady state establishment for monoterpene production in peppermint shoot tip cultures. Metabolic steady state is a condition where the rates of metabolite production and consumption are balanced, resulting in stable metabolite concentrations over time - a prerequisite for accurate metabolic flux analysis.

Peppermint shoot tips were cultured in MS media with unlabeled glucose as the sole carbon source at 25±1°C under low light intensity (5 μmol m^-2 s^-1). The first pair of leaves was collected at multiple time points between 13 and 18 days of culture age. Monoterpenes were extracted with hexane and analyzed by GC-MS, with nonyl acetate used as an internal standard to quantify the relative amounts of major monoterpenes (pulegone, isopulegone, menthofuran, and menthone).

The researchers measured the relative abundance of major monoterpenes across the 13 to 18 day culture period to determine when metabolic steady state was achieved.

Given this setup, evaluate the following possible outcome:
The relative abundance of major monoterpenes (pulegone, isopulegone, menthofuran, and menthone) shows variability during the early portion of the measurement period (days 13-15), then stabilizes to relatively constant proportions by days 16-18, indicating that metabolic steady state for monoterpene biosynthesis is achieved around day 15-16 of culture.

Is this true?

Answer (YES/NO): NO